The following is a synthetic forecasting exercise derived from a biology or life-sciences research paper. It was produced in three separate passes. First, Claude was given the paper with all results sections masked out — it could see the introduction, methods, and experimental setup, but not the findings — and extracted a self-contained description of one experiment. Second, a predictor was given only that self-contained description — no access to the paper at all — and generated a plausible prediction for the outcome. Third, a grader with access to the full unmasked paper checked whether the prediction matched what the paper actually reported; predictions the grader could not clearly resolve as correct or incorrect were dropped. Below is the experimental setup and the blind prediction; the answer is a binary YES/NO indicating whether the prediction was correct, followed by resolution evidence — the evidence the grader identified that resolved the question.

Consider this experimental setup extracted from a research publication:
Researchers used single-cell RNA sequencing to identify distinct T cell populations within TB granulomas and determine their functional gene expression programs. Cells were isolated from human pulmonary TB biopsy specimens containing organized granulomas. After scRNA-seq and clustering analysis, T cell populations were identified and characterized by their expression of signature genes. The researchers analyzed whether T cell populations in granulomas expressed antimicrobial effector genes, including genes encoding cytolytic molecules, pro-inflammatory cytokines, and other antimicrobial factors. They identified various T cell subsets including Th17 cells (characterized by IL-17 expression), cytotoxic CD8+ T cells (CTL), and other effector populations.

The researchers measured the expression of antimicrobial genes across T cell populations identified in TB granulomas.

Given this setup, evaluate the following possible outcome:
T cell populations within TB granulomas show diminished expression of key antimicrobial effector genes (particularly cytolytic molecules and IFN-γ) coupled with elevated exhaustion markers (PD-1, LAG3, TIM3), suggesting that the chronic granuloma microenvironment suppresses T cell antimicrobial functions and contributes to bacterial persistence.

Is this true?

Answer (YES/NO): NO